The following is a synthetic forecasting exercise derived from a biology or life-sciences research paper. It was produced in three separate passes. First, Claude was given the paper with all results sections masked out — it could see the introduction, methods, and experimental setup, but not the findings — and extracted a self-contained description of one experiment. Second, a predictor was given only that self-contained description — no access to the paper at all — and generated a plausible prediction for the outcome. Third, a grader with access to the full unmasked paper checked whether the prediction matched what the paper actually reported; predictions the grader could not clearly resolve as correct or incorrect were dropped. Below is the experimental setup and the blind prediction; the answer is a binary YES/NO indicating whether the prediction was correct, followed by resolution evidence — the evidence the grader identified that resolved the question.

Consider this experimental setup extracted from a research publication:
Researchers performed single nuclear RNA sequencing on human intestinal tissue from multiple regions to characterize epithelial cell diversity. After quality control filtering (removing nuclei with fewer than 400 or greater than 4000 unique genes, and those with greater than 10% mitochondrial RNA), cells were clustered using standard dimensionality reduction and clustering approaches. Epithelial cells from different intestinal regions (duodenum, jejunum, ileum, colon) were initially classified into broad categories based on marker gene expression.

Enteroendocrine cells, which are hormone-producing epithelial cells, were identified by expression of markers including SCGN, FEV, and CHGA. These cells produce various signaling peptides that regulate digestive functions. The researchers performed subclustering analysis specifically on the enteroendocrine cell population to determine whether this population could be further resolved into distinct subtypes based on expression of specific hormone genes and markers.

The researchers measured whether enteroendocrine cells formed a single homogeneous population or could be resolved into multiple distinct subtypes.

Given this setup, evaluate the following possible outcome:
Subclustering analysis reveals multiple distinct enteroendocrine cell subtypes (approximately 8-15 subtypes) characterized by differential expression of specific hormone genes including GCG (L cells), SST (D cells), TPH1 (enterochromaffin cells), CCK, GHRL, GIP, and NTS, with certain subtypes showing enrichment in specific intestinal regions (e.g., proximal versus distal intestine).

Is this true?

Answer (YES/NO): NO